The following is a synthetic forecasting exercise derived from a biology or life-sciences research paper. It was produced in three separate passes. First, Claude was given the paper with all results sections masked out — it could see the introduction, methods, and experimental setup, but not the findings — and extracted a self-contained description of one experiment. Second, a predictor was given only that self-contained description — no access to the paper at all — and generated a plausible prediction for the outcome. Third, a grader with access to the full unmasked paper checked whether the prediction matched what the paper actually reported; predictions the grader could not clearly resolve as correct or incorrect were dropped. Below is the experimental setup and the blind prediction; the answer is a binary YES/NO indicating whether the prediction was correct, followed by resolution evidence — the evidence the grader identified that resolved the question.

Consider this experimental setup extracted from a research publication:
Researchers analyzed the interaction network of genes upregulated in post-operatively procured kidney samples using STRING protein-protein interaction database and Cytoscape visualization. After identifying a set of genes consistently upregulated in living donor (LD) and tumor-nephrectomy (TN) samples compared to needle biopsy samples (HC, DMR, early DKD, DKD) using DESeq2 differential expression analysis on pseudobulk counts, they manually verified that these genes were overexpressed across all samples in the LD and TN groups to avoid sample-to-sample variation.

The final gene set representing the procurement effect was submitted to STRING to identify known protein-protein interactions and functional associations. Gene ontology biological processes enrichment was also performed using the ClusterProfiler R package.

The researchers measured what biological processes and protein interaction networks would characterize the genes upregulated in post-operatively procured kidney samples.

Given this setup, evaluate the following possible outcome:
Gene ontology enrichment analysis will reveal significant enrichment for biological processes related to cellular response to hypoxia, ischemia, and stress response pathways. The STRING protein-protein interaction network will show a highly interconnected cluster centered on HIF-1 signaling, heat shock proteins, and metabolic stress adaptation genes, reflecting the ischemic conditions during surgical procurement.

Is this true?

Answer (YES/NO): NO